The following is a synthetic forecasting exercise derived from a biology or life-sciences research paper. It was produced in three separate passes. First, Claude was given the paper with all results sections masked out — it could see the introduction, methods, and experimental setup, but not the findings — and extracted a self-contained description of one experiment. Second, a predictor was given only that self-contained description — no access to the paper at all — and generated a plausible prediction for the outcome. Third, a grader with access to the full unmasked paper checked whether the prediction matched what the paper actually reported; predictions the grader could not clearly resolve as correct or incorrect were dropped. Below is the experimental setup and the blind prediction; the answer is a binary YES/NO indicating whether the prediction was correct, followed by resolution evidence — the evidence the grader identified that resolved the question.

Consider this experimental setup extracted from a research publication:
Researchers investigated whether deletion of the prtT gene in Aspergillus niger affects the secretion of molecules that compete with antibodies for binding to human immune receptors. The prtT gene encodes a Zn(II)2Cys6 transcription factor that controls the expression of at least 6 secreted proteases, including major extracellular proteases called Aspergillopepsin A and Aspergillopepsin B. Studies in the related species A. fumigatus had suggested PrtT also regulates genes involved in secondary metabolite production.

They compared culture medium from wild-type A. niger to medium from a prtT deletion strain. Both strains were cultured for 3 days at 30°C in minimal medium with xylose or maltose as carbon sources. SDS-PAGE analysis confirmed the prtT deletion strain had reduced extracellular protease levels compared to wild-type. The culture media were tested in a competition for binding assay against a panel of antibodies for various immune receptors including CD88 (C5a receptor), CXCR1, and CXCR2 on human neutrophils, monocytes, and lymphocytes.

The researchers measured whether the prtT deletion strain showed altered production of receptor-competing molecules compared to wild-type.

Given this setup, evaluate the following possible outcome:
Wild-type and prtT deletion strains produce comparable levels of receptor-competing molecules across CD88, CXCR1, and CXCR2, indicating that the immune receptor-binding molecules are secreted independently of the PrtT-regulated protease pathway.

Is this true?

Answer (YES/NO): YES